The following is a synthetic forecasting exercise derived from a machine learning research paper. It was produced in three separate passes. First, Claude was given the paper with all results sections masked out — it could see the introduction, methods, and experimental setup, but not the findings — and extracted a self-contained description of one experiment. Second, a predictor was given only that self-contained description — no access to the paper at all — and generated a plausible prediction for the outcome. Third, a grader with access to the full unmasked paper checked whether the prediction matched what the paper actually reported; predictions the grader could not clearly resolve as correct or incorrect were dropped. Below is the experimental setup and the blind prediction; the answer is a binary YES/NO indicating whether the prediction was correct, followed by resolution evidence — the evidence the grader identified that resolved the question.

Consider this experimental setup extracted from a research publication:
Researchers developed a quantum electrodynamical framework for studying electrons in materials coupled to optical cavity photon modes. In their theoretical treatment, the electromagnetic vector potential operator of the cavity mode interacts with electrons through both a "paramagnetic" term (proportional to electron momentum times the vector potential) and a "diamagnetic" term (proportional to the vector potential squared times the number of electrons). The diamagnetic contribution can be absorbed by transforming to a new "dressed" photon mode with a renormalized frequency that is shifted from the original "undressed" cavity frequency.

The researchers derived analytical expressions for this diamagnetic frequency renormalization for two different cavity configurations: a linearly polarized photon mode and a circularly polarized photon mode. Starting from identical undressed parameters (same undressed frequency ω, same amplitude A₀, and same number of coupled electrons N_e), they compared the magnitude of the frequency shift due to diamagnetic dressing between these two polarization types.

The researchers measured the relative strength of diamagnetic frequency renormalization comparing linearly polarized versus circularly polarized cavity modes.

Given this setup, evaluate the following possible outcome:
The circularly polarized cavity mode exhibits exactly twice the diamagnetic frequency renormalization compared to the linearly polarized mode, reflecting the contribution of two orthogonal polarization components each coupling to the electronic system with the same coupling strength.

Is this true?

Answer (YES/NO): NO